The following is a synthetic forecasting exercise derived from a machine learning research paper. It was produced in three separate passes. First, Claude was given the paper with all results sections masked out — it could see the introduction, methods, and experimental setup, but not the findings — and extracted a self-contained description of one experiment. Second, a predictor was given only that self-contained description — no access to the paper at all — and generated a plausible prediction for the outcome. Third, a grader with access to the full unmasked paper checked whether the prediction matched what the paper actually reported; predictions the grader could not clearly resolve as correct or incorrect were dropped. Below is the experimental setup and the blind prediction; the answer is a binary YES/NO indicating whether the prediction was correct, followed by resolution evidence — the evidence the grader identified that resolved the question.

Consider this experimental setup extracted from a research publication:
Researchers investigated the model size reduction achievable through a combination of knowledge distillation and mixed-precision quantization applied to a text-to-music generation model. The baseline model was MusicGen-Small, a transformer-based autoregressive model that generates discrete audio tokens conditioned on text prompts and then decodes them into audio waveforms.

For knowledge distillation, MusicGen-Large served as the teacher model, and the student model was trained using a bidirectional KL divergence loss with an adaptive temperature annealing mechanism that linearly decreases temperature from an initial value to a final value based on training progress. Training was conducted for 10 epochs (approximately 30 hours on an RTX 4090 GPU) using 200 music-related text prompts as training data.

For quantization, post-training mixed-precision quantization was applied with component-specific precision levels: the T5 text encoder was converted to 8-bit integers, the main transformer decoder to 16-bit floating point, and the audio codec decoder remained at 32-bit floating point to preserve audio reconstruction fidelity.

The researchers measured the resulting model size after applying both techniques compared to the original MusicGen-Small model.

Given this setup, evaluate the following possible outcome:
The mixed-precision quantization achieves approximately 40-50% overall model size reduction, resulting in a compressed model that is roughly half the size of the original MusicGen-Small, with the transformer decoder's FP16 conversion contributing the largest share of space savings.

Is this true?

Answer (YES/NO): NO